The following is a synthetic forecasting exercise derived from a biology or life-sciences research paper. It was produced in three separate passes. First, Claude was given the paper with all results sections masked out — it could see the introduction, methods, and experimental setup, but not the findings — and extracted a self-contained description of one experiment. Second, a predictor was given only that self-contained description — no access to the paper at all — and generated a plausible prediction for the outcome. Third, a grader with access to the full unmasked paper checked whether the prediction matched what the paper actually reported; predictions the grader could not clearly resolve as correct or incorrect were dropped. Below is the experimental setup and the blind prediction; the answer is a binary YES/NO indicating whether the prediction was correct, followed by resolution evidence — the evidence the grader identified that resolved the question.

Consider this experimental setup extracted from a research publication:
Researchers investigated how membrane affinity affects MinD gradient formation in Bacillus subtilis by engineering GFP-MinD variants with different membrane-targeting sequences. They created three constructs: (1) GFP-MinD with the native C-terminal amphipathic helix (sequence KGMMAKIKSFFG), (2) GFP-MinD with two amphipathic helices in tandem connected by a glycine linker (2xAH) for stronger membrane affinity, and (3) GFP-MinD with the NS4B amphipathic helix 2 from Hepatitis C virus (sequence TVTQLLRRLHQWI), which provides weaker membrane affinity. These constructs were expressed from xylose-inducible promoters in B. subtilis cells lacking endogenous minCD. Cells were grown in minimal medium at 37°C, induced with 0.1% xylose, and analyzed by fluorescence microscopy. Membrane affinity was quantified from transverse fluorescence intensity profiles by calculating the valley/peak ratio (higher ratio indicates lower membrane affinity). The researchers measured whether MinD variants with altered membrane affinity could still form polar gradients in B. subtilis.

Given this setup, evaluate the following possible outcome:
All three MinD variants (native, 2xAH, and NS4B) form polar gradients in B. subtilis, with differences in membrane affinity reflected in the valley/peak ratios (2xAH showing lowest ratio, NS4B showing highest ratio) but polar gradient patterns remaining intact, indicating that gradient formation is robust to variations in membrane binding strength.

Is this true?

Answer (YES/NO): NO